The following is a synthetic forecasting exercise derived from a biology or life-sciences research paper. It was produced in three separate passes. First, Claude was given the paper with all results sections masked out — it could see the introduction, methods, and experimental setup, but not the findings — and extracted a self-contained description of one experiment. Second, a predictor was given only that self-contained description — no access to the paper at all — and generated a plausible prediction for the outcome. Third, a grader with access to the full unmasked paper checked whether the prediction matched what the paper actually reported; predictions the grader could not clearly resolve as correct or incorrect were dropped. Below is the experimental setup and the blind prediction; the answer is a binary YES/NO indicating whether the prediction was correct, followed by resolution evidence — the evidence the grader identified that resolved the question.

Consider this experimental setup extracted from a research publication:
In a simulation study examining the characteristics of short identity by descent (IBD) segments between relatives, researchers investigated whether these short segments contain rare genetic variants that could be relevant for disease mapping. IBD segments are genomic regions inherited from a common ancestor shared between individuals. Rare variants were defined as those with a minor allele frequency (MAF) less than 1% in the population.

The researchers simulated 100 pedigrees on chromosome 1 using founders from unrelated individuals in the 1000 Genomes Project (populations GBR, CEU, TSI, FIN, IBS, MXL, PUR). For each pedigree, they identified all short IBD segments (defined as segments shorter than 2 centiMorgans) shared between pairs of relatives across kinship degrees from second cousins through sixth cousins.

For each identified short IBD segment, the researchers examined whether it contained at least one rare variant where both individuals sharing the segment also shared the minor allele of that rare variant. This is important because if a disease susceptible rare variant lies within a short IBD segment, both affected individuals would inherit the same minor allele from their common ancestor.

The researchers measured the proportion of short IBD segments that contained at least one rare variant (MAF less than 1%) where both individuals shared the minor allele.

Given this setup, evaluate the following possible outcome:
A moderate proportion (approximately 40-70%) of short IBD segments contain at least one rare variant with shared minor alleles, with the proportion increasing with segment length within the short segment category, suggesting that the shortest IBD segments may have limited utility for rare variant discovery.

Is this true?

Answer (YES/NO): NO